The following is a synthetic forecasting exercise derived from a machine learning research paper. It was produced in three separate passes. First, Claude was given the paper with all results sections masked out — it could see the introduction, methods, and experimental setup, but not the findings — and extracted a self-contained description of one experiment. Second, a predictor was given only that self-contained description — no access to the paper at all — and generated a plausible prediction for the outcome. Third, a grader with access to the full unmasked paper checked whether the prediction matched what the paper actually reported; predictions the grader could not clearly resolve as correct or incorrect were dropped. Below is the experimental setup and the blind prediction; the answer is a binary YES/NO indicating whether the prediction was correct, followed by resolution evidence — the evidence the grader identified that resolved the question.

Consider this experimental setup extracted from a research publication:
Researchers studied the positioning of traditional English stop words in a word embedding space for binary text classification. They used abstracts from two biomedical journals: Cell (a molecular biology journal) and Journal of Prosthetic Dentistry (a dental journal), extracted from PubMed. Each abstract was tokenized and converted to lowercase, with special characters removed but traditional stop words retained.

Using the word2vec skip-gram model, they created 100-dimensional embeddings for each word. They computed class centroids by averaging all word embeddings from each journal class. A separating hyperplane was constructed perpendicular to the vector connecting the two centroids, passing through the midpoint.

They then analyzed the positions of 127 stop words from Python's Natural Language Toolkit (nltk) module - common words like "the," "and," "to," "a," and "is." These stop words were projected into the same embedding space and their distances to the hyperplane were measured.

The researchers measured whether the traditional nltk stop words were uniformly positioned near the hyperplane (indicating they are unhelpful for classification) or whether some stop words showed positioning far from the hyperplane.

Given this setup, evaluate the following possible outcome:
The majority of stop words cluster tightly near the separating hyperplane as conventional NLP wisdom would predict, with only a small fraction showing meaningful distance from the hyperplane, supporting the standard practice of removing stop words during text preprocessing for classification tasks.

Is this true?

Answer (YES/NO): NO